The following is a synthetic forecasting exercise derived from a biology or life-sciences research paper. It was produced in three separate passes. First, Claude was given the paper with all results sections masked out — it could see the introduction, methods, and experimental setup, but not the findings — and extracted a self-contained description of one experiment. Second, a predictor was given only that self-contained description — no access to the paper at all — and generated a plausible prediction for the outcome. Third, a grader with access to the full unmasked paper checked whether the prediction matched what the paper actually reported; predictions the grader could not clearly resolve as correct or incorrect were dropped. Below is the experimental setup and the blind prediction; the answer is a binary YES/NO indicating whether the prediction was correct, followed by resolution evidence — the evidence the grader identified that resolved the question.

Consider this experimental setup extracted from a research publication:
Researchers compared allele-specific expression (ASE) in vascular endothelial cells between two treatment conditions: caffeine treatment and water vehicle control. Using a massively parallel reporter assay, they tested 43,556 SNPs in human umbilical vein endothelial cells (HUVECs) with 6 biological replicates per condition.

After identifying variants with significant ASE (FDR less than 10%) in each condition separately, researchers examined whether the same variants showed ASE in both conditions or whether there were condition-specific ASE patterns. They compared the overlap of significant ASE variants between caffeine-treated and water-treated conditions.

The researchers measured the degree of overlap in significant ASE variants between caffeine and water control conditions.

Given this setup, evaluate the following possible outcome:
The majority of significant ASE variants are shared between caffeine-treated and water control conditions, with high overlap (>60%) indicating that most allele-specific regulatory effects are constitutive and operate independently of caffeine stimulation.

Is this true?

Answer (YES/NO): YES